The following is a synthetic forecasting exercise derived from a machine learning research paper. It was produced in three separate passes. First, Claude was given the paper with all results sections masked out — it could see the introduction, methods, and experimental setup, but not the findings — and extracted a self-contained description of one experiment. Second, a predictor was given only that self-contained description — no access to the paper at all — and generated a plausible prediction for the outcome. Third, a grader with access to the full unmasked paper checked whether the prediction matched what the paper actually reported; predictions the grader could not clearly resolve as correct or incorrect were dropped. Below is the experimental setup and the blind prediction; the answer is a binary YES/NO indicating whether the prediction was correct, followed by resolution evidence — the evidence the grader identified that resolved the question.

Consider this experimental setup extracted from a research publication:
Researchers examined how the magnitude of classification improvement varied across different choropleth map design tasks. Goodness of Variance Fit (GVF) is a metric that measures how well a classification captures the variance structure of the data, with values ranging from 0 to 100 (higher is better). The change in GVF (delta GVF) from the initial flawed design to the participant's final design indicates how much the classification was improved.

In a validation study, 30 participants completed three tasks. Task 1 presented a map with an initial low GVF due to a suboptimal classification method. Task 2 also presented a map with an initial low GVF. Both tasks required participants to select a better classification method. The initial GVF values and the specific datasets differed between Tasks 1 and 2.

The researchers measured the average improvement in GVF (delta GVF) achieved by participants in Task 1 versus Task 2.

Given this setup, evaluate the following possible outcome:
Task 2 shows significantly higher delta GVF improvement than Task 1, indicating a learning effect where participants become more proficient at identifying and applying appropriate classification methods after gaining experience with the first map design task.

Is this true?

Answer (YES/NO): NO